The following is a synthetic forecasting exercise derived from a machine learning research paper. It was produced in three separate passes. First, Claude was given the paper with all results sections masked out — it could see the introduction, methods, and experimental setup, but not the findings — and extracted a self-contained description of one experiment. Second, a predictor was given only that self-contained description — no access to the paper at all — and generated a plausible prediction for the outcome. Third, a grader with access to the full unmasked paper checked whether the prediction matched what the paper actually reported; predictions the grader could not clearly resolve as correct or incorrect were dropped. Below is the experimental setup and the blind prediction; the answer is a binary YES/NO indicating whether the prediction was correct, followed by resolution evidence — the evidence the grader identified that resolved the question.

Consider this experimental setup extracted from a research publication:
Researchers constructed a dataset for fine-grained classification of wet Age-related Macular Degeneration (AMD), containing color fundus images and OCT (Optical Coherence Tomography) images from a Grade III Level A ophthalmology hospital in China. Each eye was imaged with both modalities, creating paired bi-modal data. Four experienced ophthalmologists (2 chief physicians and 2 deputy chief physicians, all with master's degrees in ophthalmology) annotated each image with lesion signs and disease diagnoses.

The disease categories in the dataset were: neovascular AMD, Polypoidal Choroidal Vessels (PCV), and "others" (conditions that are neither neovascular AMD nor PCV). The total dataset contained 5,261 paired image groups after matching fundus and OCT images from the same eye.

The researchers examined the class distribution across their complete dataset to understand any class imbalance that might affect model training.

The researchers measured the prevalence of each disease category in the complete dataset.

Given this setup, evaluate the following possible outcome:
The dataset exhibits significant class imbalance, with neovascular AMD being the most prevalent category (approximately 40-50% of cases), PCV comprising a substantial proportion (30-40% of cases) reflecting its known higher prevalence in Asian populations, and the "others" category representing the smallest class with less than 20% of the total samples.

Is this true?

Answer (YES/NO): NO